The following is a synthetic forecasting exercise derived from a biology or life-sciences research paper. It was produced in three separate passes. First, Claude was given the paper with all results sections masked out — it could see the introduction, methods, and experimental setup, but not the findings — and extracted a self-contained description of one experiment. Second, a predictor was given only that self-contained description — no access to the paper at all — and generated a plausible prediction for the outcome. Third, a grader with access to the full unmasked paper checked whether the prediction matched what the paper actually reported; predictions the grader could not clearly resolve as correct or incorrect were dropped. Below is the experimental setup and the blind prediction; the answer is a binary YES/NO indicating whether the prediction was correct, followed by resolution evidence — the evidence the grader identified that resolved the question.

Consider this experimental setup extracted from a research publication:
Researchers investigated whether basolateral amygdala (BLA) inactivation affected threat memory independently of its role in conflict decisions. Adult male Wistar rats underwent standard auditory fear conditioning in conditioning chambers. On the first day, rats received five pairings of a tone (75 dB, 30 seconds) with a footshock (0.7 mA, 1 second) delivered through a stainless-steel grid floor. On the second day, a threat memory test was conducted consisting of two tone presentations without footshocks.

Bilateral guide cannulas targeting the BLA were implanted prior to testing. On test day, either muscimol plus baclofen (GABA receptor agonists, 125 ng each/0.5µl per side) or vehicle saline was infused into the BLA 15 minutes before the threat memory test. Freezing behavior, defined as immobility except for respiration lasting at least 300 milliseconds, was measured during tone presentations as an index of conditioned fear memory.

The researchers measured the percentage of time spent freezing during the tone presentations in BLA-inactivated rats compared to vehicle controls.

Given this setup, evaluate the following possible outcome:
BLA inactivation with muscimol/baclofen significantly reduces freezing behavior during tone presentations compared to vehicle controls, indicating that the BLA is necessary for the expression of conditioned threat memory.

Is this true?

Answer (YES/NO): YES